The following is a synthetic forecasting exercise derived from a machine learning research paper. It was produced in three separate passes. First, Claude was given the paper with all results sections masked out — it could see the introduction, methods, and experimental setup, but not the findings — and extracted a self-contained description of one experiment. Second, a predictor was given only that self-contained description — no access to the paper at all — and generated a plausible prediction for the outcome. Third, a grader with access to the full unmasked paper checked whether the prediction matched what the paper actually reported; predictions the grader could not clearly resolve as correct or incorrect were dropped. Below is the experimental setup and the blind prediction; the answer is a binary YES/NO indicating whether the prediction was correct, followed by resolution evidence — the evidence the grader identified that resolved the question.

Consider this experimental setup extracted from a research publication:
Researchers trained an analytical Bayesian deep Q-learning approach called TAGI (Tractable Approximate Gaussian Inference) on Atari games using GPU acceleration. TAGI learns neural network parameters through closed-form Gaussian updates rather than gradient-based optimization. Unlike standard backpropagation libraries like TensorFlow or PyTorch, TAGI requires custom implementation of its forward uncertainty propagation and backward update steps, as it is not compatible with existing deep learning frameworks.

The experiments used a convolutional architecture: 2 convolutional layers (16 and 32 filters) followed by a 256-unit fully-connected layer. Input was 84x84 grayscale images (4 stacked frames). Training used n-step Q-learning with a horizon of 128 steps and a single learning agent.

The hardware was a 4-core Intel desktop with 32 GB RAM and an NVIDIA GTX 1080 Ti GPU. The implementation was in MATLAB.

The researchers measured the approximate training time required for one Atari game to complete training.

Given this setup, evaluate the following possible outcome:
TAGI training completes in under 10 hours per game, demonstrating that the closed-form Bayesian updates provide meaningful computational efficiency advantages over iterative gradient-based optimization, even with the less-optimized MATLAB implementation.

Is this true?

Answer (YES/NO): NO